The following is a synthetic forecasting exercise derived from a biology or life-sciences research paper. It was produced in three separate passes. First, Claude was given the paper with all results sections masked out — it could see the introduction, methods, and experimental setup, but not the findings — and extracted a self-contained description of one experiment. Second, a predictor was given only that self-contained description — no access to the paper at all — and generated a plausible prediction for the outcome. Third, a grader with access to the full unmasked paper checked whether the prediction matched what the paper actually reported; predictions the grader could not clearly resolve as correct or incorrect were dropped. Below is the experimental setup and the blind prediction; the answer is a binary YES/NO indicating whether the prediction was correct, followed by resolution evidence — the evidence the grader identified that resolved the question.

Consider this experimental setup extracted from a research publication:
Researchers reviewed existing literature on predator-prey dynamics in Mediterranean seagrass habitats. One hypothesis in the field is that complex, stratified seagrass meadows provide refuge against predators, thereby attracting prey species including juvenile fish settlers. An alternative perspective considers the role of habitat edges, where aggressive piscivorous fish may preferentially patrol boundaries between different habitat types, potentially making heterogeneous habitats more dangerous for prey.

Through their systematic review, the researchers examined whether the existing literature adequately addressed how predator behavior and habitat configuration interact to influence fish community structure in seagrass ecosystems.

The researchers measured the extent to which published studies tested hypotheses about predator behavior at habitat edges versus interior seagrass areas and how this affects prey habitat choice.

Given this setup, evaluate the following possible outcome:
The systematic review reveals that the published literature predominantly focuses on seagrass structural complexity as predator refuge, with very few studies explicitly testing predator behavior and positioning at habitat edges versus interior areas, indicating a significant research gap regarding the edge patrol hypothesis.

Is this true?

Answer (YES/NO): YES